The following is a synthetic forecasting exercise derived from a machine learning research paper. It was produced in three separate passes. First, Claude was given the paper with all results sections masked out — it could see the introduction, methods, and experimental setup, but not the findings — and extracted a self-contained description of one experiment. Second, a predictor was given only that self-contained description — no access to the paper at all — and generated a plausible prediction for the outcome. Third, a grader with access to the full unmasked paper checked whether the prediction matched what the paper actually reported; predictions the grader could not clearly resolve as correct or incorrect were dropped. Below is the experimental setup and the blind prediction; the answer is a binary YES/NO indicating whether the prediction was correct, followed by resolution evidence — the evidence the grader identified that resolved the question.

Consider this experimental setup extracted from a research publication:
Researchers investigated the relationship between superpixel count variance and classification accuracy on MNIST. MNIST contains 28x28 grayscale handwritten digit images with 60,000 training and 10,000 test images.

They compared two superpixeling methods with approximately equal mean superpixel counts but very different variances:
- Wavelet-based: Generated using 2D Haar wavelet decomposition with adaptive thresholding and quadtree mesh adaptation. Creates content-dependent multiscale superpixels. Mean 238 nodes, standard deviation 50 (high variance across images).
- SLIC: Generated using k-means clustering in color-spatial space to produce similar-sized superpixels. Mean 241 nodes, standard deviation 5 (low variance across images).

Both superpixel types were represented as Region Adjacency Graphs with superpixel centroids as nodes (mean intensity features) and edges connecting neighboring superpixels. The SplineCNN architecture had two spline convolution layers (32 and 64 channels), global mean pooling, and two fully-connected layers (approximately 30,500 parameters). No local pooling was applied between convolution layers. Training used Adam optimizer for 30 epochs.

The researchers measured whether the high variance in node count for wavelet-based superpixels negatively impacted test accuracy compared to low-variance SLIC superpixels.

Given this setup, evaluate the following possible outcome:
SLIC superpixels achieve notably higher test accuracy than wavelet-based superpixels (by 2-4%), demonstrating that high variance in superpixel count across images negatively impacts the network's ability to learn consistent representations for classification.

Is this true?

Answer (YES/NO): YES